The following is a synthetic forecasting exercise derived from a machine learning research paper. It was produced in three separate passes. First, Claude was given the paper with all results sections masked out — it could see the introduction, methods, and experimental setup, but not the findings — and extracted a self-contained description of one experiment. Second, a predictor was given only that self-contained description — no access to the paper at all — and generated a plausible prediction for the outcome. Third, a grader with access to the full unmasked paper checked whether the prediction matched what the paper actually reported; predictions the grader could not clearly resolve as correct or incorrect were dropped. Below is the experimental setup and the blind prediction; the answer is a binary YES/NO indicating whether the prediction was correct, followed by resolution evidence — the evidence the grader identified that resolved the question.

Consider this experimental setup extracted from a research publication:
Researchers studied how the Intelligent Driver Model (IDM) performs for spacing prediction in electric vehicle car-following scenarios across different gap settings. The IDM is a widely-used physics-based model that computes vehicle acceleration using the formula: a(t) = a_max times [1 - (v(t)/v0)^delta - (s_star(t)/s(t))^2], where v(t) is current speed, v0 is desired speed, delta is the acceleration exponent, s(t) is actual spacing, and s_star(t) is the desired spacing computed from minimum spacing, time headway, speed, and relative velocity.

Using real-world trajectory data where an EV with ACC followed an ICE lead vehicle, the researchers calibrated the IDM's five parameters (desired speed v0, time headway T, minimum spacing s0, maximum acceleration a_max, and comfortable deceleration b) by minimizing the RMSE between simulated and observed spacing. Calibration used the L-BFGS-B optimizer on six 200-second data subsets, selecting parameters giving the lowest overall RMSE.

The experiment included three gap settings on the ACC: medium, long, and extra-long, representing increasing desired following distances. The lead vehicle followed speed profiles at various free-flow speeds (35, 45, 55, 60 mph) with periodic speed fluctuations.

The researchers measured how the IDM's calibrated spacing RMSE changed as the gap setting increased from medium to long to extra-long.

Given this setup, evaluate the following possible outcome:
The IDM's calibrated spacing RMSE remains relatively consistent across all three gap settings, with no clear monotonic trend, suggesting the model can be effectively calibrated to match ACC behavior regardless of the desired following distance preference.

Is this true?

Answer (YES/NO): NO